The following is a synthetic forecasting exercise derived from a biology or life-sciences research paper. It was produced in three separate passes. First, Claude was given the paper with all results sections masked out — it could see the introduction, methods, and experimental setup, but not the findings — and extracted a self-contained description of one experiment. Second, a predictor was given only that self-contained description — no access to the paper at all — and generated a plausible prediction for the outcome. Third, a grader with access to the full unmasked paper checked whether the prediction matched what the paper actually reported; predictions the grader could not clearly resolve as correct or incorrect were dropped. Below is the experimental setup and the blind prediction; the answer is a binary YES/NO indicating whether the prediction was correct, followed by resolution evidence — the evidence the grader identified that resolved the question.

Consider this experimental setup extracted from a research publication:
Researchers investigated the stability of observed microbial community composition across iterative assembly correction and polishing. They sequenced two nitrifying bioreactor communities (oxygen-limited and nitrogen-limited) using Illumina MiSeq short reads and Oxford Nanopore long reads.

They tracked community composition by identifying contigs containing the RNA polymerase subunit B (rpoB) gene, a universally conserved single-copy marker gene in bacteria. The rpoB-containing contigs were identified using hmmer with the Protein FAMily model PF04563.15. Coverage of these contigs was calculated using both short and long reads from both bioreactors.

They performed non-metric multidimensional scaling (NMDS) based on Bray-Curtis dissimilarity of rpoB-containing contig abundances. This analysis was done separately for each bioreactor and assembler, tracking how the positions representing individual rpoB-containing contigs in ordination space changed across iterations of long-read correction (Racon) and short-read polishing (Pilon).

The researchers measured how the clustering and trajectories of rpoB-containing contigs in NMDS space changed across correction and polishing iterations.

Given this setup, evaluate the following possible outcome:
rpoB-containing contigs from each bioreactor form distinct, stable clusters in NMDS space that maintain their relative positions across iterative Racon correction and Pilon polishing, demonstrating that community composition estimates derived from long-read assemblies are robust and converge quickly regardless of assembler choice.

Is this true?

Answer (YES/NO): NO